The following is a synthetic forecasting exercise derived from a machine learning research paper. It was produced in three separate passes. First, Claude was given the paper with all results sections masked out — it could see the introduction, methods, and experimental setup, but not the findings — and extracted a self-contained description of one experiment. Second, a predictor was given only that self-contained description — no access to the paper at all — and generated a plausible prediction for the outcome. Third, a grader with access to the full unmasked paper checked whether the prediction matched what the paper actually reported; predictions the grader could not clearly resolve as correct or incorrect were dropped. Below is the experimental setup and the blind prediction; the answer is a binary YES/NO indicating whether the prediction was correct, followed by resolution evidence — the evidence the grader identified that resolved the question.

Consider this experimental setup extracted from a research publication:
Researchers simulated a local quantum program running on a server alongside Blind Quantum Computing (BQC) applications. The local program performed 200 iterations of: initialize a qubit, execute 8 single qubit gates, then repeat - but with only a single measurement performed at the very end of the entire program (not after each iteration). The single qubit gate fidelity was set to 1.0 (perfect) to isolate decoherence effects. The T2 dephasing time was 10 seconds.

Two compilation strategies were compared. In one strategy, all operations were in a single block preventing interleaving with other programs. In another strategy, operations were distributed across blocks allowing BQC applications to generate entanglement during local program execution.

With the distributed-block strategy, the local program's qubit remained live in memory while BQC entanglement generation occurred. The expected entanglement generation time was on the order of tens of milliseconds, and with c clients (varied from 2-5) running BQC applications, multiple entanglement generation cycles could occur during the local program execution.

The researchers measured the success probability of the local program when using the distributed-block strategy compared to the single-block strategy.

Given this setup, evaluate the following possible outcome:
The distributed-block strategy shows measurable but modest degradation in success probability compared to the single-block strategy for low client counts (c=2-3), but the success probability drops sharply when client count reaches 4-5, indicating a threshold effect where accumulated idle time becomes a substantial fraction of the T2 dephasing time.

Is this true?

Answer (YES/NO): NO